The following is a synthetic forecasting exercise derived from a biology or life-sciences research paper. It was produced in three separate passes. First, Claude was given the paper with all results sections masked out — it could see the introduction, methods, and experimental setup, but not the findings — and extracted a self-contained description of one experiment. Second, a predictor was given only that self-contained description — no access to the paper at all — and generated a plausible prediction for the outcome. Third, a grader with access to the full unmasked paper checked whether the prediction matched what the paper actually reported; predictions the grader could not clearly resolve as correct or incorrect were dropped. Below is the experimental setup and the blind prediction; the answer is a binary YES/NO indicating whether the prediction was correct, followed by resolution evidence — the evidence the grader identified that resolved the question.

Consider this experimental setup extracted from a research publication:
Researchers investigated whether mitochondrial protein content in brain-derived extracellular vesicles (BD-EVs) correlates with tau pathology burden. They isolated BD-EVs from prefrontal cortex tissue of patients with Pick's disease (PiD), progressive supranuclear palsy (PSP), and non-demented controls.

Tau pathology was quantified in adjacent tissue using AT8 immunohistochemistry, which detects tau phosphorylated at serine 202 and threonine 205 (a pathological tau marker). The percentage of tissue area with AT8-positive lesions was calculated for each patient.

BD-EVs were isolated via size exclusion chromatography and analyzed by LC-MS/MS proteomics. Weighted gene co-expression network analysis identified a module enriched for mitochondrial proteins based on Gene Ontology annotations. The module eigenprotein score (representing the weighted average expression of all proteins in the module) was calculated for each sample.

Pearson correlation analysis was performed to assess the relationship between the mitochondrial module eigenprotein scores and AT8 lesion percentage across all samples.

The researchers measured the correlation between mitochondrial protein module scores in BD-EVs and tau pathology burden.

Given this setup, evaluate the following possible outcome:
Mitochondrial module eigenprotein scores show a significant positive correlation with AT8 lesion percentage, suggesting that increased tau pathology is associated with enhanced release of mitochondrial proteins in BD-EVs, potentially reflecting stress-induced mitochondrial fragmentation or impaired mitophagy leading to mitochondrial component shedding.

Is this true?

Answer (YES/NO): YES